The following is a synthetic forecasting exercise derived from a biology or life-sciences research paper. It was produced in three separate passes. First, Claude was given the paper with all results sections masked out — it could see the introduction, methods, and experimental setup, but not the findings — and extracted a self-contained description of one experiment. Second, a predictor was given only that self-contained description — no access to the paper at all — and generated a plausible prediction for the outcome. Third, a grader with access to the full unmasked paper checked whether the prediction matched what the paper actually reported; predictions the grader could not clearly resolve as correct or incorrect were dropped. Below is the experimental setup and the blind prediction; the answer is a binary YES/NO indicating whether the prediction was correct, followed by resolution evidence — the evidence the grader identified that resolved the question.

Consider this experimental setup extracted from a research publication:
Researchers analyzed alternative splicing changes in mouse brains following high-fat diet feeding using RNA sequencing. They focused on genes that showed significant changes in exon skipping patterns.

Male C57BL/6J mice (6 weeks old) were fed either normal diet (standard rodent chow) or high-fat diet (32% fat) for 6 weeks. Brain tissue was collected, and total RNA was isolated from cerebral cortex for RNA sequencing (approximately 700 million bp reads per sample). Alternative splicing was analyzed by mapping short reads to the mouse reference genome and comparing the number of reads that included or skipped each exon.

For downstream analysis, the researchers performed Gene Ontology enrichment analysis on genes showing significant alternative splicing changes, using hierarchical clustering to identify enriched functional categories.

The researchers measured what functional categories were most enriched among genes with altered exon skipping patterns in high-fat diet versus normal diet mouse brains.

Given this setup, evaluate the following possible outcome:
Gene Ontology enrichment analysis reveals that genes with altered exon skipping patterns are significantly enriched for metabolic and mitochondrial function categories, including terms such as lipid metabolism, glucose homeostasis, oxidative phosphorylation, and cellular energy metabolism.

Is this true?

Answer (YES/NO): NO